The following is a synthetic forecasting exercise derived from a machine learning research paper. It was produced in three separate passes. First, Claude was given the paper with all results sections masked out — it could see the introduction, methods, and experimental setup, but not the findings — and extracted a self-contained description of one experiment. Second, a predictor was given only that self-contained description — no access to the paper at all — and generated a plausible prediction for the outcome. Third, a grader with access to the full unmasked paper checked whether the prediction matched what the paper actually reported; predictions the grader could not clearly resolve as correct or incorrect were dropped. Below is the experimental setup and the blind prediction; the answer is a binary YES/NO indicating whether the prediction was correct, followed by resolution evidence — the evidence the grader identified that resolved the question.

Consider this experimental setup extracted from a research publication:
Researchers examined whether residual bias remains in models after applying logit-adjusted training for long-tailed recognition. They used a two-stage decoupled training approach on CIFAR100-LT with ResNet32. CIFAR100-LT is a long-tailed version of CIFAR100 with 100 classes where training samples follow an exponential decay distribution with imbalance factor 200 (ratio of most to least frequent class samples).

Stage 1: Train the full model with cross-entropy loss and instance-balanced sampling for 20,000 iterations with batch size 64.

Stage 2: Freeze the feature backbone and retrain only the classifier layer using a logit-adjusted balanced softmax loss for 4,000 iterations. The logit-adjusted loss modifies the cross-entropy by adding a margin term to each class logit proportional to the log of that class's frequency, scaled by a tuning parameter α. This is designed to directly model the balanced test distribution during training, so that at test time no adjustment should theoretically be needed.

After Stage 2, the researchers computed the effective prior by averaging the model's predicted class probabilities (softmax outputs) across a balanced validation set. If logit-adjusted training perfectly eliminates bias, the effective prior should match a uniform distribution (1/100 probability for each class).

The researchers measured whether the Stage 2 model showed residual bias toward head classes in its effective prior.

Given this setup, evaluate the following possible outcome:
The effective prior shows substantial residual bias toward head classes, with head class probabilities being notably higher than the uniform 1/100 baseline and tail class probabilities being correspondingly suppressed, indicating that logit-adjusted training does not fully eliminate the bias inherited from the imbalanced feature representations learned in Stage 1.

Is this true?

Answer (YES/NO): NO